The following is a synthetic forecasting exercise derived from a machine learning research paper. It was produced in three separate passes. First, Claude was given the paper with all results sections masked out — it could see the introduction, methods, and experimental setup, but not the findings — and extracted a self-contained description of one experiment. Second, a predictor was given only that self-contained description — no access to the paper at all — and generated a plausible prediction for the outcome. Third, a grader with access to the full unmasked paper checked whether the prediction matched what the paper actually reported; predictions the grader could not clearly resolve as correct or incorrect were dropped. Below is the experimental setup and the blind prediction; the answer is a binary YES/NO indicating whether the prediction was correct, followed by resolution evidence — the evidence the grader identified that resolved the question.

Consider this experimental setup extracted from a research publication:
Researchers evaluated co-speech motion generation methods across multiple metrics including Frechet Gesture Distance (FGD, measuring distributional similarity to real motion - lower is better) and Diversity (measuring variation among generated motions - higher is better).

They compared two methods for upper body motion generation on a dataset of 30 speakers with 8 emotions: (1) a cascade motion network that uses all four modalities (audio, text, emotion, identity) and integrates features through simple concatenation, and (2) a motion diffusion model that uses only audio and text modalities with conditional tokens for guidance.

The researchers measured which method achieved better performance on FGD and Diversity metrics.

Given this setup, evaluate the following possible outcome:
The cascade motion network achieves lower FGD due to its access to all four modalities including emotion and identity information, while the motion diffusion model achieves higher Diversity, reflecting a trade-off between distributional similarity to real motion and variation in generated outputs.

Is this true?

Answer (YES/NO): YES